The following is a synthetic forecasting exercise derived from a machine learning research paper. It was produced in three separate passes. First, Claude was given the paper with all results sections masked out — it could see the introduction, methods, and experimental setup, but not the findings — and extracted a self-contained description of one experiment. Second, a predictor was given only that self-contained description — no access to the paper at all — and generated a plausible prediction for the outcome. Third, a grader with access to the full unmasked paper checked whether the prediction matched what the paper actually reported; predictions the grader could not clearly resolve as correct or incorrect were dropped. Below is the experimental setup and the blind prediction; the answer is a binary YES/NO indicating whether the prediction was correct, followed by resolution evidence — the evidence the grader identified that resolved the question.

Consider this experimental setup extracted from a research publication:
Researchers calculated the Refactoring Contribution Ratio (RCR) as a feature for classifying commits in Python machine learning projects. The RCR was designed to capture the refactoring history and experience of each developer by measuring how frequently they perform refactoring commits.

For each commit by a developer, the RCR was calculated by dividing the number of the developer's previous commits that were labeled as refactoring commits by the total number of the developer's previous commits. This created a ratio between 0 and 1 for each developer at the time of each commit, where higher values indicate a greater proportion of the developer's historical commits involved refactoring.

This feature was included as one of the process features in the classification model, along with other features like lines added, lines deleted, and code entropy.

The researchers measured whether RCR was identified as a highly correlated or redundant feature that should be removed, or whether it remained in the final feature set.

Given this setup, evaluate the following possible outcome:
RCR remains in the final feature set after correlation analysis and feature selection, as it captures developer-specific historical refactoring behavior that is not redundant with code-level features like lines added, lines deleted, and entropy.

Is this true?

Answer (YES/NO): YES